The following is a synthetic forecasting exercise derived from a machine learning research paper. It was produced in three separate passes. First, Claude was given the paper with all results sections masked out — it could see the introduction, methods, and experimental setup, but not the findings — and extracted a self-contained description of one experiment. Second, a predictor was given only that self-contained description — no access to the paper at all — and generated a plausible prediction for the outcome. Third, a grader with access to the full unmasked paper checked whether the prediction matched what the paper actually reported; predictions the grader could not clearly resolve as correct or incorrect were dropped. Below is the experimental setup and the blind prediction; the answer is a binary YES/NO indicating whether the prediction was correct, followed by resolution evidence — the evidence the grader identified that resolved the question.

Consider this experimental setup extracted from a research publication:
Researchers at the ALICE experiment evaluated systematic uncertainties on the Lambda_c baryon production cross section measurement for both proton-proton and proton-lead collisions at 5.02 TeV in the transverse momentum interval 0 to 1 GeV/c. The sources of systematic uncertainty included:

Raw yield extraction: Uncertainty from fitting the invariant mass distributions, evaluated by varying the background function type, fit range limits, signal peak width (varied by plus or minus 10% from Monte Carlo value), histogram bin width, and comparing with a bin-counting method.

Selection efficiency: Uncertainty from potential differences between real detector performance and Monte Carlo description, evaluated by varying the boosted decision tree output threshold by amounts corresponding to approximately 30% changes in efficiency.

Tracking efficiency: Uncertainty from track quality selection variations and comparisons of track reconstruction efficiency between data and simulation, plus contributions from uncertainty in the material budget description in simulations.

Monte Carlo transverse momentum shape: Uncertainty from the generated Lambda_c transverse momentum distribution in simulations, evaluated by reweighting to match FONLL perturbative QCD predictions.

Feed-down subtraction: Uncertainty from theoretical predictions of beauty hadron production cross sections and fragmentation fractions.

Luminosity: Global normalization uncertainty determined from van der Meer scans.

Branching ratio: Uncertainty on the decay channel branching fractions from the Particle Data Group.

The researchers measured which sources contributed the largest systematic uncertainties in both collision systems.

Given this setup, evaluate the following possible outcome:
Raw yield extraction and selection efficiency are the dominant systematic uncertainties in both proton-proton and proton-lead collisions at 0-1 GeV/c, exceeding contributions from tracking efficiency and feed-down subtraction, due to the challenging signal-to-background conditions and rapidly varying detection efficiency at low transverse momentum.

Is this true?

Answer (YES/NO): YES